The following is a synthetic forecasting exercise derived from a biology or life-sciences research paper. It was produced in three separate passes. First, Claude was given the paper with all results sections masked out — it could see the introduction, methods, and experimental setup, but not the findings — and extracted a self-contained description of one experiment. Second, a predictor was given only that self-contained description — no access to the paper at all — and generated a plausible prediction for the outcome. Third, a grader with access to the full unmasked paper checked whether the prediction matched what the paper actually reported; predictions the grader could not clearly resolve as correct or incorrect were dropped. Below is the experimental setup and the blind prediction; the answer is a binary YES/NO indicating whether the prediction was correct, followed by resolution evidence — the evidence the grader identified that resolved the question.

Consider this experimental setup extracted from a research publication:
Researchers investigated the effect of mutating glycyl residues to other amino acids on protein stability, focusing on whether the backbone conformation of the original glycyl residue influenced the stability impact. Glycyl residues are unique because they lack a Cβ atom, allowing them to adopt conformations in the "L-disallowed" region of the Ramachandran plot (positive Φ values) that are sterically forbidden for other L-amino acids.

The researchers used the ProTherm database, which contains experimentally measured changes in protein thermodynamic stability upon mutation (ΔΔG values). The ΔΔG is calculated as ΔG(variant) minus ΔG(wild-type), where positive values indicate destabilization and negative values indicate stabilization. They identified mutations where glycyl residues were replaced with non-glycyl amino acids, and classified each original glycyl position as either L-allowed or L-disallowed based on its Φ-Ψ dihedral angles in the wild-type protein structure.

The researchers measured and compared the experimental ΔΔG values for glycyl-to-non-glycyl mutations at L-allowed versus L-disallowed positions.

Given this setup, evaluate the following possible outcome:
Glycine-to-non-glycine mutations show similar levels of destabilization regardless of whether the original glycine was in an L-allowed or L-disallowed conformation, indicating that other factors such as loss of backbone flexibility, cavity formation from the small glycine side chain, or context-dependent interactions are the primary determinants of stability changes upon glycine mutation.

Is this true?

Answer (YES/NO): NO